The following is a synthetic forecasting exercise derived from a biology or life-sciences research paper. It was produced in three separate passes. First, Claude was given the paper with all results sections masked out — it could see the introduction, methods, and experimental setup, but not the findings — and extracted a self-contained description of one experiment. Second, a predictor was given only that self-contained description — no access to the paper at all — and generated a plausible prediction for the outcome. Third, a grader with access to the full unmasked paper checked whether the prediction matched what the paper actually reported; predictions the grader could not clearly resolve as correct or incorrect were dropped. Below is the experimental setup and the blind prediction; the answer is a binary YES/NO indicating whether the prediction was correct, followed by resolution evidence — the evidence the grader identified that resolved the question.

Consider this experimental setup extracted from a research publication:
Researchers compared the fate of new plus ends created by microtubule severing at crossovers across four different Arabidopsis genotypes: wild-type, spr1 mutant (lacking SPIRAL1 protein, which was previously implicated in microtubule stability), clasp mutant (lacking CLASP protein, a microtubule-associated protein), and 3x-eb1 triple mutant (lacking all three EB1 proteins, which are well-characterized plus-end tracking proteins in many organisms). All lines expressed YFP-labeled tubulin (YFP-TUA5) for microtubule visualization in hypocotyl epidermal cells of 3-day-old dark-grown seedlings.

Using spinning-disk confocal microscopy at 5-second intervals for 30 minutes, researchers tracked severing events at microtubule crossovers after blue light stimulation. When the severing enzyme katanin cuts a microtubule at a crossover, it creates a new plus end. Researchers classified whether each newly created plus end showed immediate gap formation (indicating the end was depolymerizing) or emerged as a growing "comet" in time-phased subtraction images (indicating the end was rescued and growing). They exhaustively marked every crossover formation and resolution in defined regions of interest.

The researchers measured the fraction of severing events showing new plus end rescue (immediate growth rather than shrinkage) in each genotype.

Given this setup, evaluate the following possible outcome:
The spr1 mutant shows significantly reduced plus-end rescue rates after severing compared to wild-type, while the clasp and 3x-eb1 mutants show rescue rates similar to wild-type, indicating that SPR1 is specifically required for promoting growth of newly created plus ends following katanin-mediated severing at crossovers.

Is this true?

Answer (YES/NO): NO